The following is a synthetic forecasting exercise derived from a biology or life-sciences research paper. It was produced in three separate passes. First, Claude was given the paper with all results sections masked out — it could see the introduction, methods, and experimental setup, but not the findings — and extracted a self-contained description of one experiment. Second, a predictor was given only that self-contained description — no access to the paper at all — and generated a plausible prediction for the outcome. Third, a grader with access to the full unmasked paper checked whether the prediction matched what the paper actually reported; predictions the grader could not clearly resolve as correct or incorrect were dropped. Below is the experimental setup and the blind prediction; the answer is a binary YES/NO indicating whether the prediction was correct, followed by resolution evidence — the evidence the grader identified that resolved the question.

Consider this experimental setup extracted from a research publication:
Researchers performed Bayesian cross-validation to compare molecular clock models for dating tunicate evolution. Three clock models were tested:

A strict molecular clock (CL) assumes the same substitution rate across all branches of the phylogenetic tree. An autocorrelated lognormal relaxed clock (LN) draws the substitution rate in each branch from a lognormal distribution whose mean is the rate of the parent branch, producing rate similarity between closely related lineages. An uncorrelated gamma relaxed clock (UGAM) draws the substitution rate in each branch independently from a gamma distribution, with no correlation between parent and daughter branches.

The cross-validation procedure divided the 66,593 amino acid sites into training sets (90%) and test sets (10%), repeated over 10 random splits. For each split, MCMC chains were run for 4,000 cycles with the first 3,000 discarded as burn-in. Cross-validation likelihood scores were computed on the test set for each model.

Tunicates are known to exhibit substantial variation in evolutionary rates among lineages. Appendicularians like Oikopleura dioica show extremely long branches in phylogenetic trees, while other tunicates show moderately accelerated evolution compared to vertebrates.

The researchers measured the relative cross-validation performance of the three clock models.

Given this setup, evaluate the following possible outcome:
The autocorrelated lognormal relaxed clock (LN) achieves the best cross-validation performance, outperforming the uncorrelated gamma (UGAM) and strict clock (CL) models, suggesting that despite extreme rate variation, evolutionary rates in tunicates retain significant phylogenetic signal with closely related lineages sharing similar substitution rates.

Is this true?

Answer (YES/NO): NO